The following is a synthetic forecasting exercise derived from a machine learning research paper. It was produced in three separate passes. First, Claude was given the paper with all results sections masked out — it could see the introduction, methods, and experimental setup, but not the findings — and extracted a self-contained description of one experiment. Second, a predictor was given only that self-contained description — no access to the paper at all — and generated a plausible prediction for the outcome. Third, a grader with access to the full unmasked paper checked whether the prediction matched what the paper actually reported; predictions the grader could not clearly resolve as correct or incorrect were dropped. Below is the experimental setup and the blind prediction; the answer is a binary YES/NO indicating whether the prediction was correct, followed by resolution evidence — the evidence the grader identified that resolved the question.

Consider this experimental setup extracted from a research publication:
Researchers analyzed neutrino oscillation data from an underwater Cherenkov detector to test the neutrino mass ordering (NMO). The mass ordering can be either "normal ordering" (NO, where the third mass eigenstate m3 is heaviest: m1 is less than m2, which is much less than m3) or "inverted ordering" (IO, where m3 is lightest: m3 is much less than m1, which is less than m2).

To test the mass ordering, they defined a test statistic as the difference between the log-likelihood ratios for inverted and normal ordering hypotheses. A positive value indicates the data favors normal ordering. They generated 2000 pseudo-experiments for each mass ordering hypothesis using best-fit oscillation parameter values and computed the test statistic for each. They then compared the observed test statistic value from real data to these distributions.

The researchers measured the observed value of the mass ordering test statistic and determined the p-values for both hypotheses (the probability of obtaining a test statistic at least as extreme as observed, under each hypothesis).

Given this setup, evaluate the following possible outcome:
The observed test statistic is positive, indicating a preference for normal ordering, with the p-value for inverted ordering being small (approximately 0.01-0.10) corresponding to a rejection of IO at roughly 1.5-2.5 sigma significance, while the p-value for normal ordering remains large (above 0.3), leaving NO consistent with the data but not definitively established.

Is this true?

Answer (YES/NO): NO